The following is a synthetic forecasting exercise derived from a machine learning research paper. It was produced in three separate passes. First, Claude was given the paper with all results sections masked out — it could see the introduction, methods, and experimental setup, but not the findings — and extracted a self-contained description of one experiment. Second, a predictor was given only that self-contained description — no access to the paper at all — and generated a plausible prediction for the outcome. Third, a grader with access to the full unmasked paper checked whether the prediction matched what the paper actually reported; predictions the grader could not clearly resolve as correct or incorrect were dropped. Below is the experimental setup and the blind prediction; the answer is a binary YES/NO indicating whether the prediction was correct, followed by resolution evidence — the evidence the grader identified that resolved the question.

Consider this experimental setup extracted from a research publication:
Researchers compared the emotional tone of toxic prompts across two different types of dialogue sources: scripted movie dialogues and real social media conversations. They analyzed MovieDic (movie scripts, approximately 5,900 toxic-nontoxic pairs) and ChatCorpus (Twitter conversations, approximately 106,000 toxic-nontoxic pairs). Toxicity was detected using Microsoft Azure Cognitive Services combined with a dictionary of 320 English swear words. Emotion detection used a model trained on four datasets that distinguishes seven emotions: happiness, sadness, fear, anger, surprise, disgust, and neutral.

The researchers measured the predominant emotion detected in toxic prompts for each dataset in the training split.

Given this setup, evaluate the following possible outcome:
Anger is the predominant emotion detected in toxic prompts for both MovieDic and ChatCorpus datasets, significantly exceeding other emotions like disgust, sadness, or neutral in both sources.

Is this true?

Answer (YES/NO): YES